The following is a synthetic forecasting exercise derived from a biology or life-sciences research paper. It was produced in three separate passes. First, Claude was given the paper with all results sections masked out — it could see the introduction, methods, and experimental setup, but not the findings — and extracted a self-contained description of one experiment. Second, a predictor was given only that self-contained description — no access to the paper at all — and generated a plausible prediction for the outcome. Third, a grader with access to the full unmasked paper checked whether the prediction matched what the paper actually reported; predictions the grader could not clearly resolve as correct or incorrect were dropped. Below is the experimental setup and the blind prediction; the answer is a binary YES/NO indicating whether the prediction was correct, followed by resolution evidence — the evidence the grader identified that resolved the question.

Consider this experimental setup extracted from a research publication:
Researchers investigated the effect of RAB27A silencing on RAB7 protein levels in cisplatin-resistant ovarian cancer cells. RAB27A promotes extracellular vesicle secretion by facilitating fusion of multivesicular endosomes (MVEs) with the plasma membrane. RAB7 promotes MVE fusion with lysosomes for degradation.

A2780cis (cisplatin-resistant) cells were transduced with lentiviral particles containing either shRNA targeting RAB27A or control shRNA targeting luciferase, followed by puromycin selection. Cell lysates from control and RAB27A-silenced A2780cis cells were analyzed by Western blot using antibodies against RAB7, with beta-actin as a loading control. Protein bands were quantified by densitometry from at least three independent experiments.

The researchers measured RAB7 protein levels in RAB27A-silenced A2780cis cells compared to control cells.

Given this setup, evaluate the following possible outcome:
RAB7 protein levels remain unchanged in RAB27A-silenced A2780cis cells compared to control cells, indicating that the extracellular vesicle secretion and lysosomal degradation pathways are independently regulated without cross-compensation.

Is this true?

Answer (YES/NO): NO